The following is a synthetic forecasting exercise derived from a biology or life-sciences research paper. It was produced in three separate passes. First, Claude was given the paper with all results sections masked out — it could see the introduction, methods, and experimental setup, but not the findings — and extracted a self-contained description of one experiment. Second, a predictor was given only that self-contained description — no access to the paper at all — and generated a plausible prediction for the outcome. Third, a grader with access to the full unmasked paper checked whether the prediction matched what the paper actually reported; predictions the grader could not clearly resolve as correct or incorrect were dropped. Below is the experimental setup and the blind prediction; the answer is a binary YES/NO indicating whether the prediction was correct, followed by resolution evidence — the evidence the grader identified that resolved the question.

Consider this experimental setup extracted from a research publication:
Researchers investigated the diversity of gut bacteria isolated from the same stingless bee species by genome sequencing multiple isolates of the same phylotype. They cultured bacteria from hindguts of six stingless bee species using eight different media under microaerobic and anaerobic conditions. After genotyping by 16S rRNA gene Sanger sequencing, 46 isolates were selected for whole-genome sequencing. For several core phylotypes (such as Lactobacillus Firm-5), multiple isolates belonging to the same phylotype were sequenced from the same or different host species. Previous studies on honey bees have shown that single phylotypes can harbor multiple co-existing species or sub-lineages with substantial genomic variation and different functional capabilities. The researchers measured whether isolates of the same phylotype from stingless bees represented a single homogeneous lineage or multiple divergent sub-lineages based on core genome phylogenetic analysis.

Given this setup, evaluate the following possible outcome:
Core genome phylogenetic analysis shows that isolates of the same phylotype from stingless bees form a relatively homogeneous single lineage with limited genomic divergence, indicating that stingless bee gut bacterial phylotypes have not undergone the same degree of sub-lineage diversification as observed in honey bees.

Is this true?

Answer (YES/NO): NO